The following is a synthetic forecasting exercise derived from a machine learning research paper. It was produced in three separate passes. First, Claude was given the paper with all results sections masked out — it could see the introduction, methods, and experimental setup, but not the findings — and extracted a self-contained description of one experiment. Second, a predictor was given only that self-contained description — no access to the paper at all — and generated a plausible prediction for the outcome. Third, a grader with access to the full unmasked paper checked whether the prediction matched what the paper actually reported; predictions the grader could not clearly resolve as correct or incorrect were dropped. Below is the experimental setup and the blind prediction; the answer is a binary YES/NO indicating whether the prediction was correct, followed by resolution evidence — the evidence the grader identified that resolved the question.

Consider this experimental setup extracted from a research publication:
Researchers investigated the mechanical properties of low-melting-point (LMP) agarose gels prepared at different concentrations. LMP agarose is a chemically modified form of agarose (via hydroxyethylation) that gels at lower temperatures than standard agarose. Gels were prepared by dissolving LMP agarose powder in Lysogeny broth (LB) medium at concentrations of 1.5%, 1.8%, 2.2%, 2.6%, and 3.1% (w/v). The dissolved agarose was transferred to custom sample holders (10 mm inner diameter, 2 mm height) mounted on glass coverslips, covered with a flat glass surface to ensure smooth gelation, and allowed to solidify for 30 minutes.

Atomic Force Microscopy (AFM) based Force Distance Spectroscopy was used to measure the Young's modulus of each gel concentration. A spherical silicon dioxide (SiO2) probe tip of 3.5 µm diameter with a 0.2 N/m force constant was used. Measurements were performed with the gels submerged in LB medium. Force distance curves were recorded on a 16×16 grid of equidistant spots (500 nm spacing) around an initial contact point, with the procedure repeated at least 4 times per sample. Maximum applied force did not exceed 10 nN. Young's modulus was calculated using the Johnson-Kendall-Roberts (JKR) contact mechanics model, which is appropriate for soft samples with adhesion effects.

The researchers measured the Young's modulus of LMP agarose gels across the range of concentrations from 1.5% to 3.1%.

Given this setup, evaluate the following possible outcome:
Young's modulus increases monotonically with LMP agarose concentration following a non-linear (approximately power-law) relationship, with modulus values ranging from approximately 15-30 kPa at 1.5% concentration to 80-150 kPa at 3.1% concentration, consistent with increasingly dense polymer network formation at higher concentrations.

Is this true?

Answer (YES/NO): YES